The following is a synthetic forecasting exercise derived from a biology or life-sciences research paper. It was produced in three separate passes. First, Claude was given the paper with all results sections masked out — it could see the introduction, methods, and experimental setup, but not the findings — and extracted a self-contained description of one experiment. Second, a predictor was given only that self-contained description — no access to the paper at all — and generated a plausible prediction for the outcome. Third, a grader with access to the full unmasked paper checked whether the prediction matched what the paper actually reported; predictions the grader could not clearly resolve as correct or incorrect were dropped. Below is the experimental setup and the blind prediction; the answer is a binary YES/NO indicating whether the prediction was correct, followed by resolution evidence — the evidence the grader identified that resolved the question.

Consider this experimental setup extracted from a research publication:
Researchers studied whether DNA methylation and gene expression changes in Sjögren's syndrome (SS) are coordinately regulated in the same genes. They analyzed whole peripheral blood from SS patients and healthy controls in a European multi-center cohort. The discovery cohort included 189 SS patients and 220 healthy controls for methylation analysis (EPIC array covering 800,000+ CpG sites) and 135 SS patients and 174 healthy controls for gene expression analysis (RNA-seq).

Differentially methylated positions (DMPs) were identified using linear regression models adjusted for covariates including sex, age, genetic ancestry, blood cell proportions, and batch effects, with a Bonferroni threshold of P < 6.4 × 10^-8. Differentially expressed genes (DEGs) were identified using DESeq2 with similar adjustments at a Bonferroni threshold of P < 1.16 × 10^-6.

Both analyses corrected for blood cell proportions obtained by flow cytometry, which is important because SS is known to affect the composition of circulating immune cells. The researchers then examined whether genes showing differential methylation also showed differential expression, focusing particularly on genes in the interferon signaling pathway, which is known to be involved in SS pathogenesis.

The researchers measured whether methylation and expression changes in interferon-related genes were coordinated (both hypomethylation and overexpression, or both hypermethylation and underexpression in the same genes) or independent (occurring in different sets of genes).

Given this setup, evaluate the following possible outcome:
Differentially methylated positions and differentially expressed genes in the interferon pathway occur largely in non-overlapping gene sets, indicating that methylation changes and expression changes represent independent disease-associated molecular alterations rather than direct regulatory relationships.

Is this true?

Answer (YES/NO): NO